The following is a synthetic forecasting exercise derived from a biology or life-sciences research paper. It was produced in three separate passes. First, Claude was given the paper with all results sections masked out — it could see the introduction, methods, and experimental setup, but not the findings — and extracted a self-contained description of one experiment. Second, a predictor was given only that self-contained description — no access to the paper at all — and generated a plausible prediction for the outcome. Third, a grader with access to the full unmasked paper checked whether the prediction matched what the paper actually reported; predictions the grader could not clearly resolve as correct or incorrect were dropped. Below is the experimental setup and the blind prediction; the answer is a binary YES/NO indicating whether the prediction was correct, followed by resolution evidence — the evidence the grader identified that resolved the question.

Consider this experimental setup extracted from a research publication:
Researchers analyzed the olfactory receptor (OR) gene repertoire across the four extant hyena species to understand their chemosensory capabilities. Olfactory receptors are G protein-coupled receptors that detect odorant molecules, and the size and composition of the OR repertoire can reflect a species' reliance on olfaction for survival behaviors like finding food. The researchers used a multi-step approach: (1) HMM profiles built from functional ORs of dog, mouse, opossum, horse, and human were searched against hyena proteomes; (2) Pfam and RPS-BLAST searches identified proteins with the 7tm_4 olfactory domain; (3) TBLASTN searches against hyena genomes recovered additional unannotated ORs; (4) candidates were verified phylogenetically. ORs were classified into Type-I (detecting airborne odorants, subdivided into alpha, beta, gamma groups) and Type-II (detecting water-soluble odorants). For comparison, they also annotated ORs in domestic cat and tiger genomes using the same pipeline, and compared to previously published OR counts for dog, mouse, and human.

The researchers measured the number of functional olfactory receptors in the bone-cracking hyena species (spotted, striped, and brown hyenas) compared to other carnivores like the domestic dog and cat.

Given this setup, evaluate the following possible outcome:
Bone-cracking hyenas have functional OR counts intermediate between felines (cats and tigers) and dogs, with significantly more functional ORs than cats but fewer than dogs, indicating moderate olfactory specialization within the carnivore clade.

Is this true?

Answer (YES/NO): NO